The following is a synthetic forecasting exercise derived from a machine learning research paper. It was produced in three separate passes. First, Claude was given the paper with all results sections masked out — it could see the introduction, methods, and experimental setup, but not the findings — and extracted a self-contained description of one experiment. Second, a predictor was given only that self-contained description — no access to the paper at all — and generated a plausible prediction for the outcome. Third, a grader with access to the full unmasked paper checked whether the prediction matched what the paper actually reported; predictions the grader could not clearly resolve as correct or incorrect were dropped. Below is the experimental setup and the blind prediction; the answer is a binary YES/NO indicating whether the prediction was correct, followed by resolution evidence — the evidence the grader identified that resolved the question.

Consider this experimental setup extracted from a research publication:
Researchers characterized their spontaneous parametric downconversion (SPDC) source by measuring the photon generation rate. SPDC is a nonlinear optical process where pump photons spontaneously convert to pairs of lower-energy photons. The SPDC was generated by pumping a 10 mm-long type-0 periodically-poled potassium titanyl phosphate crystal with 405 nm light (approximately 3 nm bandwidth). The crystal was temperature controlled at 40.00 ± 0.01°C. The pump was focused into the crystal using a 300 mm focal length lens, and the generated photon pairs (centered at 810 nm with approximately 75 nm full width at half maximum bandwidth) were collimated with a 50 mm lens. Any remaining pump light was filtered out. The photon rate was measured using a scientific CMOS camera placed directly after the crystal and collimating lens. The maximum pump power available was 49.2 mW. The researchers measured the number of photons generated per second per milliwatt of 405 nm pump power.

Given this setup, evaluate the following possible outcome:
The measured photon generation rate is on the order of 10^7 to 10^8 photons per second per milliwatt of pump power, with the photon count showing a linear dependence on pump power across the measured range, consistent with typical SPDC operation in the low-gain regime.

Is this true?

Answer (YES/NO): NO